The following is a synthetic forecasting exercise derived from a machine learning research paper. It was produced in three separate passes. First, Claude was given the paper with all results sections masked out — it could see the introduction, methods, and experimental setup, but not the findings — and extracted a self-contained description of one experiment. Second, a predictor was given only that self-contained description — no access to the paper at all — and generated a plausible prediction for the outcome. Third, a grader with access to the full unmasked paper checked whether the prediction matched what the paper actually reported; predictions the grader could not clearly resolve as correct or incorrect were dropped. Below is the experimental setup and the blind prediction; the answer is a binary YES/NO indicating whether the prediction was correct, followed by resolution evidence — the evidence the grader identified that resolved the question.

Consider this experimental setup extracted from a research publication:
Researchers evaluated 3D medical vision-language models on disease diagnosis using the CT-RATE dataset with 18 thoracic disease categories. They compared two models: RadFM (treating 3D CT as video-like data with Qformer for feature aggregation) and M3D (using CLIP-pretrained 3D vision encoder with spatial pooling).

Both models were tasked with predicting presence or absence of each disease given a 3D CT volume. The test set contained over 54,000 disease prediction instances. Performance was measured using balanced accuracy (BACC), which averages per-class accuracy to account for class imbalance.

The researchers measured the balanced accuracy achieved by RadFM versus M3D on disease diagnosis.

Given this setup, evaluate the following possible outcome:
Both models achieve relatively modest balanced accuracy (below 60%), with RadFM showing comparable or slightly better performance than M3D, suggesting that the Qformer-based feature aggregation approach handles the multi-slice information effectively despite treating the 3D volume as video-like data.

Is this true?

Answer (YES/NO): NO